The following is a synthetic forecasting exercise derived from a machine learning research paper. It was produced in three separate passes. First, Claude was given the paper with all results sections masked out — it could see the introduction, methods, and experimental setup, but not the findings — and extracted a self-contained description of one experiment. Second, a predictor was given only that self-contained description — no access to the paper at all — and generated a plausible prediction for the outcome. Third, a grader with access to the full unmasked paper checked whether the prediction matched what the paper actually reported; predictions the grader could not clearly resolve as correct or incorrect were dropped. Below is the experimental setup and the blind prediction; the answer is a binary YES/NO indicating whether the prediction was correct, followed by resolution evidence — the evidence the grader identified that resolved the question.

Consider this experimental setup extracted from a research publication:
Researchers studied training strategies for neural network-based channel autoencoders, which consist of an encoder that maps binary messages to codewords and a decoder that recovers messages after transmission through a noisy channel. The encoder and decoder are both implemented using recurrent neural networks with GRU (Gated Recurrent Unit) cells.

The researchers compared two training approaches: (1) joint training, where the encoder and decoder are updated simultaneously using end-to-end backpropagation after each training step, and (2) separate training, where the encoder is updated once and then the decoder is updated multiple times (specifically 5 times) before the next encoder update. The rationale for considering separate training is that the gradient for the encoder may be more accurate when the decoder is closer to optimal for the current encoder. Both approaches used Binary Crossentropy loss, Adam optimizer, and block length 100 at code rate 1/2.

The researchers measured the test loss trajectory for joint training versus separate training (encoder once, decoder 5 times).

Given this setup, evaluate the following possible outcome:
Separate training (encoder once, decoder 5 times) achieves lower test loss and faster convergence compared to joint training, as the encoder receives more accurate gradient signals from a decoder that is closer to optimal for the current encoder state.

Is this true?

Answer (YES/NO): YES